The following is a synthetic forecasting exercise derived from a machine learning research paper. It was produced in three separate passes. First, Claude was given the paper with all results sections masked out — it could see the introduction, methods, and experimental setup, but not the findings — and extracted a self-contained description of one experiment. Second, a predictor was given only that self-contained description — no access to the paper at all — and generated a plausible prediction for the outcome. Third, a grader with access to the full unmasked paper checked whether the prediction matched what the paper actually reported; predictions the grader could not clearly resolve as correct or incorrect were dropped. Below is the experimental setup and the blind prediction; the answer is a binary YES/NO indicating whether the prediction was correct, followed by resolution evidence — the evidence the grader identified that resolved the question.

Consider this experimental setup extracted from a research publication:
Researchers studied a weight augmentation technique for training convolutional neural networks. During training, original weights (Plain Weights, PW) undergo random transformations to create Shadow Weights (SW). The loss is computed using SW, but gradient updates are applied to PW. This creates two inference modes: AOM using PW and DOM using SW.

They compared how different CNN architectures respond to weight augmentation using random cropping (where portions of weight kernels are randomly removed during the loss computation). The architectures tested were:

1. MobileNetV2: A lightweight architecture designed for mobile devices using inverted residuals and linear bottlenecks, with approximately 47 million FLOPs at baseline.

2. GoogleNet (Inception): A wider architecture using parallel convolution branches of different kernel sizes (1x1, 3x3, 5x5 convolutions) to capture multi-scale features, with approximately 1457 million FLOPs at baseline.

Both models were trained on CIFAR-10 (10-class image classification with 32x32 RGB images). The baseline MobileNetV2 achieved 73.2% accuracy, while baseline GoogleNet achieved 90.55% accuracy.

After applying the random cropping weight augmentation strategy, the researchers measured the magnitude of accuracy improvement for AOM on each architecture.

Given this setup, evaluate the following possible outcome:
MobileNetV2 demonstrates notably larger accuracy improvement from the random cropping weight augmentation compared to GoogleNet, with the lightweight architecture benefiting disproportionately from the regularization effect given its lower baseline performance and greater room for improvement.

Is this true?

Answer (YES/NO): YES